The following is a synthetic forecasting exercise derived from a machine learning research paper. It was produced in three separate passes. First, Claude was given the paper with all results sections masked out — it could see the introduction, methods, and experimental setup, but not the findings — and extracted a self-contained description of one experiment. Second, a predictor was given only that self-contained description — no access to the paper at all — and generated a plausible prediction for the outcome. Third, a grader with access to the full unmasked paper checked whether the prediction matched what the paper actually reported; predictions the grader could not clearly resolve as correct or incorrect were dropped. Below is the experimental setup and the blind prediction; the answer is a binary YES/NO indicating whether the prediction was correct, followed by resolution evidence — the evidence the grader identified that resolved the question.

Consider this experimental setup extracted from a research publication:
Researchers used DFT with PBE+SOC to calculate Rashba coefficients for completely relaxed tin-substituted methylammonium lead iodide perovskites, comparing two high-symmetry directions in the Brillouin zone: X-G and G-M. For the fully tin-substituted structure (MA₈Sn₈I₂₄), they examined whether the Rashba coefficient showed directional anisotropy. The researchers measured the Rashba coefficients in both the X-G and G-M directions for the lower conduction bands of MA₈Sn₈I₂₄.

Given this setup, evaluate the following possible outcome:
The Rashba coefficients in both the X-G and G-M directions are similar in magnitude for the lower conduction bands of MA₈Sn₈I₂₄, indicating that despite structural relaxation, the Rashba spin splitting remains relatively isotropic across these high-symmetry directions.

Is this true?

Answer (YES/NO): NO